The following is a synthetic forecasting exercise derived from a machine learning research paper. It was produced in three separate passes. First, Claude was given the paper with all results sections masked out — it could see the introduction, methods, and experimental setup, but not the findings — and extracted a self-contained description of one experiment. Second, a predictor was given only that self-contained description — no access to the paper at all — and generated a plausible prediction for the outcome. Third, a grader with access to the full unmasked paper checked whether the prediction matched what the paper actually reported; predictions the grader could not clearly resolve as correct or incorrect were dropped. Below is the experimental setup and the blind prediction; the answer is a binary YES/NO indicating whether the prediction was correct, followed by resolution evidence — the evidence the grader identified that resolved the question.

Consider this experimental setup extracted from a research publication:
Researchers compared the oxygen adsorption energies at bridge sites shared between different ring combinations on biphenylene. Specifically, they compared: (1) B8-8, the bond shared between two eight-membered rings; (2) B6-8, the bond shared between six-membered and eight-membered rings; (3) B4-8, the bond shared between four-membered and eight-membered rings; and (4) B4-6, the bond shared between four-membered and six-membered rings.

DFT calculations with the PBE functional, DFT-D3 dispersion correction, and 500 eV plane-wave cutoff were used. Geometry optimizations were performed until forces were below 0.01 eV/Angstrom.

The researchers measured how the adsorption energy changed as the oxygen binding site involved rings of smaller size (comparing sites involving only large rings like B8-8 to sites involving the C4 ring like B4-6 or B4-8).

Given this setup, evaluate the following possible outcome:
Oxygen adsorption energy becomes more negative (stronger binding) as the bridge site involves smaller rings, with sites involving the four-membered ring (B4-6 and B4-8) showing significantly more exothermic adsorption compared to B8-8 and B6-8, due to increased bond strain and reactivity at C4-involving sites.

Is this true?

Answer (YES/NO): YES